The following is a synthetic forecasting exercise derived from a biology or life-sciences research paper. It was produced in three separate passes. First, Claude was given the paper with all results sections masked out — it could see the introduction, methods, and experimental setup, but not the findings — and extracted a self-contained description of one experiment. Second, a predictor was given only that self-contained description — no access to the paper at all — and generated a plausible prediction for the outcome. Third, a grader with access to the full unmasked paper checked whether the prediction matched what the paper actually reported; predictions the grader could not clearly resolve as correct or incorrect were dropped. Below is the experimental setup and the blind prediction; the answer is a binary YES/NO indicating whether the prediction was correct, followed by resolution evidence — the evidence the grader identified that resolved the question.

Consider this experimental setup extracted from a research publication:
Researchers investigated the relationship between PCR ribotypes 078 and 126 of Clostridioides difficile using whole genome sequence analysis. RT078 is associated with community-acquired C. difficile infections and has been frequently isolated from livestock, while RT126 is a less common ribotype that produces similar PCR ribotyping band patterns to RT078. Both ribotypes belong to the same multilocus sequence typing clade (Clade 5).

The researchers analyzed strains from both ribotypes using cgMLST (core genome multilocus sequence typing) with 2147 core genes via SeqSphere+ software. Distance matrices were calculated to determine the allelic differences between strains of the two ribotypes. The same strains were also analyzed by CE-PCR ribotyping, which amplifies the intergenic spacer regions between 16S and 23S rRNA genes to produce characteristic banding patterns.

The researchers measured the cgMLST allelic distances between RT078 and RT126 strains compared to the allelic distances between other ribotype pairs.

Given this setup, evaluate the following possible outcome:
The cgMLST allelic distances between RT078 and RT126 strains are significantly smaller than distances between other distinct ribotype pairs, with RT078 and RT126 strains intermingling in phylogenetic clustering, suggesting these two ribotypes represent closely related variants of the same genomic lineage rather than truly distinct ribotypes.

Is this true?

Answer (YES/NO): YES